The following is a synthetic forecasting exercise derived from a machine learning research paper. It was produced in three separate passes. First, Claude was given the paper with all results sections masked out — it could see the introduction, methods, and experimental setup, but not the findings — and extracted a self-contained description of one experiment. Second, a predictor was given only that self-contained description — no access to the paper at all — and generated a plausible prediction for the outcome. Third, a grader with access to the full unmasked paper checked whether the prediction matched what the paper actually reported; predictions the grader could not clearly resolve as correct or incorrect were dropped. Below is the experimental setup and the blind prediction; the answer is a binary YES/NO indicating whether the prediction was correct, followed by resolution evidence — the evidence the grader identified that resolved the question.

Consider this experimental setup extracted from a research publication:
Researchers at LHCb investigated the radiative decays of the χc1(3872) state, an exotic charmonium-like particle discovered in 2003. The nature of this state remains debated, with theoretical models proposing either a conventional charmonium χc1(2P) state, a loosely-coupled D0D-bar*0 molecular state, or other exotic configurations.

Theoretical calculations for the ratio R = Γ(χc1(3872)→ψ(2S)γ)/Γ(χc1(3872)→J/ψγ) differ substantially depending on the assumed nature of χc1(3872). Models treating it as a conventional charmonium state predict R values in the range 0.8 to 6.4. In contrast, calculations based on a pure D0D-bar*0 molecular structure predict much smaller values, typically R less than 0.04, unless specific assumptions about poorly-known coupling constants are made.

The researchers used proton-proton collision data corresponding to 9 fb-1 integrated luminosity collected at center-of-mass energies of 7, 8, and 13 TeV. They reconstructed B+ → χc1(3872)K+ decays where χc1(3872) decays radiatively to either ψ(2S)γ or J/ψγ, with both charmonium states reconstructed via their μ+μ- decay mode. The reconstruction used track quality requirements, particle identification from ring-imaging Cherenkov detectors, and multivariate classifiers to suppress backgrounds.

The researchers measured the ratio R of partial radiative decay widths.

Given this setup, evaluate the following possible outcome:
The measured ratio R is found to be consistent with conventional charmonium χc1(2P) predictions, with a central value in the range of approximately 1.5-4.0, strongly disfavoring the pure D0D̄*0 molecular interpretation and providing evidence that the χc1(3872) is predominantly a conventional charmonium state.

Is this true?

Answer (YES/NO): NO